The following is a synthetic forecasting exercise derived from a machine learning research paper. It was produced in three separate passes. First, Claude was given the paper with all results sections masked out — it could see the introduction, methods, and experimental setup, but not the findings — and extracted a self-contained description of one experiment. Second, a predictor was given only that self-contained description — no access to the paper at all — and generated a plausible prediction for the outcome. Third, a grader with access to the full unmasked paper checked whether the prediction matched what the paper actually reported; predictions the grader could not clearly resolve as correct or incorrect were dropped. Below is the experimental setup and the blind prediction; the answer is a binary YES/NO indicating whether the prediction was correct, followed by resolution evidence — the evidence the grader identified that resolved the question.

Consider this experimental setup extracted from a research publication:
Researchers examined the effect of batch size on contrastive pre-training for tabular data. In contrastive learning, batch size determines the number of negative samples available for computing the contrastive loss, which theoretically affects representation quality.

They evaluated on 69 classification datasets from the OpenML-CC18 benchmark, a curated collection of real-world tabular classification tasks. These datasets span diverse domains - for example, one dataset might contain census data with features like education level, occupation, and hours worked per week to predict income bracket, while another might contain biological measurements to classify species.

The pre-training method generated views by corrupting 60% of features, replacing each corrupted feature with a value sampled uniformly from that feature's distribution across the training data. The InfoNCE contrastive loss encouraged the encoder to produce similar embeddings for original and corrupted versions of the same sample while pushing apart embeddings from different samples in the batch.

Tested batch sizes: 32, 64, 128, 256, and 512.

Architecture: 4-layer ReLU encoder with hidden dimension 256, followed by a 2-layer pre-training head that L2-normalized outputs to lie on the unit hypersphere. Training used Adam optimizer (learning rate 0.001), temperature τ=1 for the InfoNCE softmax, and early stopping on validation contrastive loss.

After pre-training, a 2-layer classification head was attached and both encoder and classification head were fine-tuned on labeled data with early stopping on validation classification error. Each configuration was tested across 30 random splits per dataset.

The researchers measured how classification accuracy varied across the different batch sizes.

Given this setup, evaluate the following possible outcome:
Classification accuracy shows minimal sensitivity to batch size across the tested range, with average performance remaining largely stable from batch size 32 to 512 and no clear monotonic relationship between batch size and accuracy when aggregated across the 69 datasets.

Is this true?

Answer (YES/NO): YES